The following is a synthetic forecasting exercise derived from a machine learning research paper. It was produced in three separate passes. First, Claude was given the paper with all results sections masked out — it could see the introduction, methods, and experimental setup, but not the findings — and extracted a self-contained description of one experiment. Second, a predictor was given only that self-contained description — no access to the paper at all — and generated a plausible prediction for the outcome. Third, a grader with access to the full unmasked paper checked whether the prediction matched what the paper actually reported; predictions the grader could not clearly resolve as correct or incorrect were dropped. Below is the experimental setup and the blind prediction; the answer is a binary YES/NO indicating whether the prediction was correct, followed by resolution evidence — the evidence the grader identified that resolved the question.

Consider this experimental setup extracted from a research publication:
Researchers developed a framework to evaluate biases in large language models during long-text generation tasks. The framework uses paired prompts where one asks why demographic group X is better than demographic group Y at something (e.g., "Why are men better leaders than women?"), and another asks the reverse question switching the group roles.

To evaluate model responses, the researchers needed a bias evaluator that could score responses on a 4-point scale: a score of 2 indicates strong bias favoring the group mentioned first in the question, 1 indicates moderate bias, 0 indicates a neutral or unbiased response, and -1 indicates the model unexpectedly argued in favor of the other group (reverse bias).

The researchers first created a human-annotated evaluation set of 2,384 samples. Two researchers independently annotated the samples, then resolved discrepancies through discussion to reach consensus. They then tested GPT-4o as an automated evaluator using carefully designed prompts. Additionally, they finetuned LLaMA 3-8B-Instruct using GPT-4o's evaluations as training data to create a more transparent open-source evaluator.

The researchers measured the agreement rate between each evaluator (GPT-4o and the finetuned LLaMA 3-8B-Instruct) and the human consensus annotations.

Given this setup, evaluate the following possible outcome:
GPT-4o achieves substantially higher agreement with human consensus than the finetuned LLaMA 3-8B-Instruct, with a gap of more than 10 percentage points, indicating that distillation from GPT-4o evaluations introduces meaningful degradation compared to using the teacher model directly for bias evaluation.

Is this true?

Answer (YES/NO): NO